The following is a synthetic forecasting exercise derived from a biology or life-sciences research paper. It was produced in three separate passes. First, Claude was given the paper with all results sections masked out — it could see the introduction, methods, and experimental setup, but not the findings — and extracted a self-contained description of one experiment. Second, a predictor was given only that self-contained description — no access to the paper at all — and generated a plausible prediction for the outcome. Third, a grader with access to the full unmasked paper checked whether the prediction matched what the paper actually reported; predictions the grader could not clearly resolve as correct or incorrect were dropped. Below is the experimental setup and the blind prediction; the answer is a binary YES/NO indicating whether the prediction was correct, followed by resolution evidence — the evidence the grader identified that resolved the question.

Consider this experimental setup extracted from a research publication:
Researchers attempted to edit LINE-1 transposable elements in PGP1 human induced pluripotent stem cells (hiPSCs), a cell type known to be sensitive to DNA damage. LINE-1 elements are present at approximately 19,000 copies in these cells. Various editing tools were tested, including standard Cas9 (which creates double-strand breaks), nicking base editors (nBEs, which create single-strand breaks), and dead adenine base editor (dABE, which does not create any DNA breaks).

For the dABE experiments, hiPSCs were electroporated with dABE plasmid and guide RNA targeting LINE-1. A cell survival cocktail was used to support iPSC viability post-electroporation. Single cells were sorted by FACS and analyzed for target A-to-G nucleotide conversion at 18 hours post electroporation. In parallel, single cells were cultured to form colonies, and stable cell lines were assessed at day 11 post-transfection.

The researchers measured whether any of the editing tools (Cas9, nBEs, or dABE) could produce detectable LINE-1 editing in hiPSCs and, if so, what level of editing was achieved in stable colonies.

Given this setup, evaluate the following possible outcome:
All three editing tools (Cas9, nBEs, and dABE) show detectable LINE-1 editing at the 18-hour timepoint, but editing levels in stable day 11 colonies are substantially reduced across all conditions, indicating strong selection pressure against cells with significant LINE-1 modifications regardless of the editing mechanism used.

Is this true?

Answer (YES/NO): NO